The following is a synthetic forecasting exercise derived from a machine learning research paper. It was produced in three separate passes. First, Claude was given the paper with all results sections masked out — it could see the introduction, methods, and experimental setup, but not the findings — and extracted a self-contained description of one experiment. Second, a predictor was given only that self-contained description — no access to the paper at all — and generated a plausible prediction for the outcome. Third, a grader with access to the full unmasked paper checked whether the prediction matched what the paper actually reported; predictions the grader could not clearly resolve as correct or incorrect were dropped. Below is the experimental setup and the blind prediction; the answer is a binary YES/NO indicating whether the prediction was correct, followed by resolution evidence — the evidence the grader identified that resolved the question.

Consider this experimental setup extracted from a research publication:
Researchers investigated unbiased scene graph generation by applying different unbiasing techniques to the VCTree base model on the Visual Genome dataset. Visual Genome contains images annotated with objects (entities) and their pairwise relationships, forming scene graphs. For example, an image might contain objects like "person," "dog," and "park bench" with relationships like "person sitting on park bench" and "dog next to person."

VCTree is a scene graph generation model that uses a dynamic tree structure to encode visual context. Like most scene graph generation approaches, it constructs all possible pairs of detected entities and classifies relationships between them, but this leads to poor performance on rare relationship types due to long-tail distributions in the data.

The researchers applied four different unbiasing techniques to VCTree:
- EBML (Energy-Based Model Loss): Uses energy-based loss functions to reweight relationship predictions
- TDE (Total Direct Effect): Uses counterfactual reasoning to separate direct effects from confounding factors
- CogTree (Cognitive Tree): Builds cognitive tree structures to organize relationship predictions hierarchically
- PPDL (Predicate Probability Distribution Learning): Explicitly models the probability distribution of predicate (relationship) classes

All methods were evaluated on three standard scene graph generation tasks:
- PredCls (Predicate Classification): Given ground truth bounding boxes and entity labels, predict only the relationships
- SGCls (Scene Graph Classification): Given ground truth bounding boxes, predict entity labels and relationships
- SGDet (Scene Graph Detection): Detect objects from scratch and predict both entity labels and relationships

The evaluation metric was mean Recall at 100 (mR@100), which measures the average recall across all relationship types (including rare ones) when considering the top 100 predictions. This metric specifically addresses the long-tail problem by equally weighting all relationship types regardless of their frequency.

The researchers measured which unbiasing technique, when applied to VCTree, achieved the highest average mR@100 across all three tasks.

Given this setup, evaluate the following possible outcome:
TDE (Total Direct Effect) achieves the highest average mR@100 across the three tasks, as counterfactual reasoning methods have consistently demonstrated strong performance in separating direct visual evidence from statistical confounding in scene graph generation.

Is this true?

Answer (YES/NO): NO